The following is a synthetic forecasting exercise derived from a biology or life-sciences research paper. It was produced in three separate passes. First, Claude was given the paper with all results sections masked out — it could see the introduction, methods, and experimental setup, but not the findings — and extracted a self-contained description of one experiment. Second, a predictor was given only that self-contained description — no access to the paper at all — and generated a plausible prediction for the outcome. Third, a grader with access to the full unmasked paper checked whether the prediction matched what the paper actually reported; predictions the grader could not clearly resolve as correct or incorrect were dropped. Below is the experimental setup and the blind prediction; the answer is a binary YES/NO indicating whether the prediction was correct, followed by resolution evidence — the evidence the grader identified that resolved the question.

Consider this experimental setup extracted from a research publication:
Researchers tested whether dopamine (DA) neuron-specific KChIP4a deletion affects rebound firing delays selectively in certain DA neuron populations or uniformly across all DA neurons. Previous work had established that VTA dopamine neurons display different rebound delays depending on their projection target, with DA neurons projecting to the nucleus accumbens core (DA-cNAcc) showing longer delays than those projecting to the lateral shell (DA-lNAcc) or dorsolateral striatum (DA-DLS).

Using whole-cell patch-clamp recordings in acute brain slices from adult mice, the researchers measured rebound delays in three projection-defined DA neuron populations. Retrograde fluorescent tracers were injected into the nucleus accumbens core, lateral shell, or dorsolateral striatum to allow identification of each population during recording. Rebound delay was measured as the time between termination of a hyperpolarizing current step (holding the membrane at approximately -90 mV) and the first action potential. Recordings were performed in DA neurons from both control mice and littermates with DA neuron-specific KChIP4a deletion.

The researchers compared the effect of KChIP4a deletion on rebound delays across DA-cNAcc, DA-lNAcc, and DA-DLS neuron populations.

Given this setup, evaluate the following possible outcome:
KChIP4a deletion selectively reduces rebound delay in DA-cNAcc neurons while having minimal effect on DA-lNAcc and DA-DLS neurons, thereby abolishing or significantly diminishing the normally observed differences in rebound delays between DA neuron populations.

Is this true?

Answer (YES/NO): YES